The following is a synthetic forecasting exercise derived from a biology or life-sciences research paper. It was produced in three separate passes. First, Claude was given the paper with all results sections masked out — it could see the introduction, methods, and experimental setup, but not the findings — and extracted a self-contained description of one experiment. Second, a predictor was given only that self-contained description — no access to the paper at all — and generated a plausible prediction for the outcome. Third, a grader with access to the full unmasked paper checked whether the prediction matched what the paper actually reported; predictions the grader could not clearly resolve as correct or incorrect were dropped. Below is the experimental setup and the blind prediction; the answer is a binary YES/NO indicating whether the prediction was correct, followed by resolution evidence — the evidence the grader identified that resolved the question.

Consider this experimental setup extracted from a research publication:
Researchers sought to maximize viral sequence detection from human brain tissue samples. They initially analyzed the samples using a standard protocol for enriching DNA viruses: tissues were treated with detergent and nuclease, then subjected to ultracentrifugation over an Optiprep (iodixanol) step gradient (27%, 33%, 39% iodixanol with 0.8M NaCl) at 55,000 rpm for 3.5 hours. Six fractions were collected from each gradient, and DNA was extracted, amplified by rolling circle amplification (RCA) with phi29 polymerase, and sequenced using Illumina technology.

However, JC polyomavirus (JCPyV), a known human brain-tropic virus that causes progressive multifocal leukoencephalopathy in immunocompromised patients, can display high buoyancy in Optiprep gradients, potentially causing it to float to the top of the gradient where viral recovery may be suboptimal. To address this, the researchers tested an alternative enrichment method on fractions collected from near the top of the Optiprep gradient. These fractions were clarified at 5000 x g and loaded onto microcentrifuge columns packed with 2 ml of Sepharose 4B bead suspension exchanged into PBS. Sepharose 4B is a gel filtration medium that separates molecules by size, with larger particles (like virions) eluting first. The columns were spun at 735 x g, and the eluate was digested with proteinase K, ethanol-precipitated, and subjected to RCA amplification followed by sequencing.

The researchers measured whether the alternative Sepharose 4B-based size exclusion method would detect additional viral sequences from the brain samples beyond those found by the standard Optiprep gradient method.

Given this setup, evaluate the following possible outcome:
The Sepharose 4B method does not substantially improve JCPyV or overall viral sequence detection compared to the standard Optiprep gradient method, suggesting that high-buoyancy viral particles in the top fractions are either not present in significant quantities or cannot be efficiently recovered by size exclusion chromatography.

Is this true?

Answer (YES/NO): YES